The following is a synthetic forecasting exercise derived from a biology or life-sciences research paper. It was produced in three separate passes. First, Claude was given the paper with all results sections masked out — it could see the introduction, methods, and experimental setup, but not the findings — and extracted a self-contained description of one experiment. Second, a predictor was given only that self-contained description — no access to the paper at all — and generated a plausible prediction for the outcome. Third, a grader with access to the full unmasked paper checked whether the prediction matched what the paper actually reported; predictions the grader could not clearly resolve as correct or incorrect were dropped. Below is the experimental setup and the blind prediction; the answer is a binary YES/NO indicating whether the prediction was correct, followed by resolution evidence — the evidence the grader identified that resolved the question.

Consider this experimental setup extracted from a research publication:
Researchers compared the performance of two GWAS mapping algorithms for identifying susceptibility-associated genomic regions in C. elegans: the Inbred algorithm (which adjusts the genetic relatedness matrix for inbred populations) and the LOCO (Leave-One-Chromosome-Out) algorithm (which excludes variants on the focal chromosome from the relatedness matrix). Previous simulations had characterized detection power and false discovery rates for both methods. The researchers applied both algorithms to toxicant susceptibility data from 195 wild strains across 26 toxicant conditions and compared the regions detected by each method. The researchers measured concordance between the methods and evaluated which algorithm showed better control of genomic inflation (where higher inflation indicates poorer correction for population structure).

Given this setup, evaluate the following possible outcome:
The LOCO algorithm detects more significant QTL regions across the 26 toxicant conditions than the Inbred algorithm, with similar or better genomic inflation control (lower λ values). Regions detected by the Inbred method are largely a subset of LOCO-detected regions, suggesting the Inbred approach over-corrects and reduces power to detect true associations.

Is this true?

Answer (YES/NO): NO